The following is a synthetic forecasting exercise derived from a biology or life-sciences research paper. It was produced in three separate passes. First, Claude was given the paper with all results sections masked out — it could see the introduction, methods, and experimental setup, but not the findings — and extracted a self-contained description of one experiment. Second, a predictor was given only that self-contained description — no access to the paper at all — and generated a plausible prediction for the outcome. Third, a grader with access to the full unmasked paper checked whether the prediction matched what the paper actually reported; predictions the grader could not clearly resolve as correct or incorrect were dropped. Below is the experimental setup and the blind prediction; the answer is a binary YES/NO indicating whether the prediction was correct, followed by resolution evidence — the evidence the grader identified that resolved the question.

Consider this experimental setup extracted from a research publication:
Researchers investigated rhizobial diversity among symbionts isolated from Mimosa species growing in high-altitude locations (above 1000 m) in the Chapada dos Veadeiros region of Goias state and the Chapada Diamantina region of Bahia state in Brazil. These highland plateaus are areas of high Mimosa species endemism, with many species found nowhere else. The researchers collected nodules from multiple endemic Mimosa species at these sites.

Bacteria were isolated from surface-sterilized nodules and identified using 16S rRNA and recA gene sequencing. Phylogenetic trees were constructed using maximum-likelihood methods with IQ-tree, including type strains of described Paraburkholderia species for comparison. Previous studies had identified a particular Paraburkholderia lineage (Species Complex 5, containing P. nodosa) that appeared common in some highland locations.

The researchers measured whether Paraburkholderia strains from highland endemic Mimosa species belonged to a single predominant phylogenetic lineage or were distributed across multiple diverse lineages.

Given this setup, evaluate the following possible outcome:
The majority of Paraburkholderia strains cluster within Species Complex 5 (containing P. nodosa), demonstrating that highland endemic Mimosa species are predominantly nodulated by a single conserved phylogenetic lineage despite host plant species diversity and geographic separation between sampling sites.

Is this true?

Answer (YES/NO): NO